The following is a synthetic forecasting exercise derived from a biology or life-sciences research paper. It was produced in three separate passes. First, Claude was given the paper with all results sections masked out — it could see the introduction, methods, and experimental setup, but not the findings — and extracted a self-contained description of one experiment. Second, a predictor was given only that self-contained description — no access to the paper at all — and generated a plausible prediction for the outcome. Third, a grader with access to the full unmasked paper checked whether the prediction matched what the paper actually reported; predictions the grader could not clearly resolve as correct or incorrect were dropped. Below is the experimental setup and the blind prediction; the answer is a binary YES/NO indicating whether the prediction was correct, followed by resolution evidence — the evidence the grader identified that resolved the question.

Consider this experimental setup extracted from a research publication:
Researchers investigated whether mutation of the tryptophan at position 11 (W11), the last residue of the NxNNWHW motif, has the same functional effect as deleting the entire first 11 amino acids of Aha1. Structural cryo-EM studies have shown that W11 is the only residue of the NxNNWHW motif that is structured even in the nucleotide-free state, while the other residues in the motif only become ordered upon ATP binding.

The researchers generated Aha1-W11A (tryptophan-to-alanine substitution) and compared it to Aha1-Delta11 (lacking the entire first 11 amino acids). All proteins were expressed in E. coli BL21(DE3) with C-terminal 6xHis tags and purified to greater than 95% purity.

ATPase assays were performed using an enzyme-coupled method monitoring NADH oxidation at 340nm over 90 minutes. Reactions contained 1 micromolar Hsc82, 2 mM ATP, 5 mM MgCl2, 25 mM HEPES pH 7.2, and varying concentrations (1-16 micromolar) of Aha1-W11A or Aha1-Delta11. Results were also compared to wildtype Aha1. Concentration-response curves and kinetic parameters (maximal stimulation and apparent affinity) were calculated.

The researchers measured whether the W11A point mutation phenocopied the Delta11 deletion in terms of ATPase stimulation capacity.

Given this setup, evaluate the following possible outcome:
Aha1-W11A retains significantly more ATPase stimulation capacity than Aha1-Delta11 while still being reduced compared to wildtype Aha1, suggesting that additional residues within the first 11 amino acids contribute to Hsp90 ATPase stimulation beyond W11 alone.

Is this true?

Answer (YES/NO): NO